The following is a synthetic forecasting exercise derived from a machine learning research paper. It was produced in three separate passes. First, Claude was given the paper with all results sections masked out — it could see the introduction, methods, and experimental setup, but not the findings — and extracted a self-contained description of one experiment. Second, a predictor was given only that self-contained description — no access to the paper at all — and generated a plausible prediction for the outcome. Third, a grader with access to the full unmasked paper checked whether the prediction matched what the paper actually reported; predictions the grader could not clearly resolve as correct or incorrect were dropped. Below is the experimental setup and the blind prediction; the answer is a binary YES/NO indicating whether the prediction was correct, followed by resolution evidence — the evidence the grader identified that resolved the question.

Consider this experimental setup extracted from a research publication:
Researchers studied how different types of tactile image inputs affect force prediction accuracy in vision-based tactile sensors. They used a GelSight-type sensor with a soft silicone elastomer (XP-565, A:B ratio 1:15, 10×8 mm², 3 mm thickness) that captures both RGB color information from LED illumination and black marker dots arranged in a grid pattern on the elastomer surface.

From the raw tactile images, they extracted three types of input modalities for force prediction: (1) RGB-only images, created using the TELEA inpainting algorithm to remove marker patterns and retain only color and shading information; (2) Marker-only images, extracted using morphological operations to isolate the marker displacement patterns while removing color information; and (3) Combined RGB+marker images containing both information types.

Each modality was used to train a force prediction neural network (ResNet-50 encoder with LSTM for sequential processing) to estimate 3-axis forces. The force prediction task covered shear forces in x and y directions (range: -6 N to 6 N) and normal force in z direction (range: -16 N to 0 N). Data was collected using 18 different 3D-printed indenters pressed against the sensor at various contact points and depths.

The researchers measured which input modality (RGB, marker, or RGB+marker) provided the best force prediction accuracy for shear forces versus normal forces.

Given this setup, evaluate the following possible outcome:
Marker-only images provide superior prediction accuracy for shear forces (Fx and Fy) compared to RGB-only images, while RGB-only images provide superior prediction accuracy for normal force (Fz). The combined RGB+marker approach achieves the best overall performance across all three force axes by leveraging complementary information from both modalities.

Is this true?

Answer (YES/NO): NO